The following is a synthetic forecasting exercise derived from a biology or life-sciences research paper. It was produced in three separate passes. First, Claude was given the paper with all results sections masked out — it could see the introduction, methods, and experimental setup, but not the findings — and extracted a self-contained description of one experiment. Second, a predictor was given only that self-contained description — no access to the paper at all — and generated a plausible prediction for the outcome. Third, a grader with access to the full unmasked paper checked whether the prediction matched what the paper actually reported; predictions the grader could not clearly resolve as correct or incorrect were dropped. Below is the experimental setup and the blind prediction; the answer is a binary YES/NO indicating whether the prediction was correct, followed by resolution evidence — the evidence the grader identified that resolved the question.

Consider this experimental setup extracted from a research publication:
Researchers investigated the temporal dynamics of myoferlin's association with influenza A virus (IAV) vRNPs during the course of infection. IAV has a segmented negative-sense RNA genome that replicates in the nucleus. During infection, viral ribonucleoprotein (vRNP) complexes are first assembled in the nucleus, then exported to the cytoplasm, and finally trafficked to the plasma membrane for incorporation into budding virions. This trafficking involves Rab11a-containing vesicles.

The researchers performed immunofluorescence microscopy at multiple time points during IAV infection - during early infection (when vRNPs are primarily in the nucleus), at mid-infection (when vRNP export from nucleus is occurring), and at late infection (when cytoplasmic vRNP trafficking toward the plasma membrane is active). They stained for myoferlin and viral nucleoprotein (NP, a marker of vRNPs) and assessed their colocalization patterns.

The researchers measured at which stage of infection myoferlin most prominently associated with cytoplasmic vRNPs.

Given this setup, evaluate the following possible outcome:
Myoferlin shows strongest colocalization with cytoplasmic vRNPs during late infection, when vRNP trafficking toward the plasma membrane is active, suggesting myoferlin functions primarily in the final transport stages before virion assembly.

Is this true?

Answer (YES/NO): YES